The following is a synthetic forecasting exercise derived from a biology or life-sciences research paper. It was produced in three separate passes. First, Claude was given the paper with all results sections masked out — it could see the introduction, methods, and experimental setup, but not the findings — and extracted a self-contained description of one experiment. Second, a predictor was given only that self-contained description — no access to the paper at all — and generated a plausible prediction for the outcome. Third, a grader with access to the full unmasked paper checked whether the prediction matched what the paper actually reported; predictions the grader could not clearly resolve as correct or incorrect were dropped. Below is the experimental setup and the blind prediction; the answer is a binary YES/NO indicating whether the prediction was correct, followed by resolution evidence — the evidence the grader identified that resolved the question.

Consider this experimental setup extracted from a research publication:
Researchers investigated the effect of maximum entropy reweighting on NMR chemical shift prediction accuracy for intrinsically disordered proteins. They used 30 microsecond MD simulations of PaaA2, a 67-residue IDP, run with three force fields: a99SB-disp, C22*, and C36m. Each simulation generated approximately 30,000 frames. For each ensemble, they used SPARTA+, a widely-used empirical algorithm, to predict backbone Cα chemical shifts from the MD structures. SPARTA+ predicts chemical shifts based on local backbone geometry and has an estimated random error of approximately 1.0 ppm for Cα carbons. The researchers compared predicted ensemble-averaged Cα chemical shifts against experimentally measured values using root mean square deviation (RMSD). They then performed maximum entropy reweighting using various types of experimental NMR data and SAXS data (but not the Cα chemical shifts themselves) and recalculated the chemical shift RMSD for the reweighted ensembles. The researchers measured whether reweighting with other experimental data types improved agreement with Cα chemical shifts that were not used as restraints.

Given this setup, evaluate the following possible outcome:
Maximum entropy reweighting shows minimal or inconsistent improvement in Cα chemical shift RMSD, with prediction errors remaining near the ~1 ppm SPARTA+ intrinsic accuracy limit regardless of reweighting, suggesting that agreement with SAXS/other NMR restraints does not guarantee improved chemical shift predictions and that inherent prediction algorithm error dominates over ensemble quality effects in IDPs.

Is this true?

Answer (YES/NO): NO